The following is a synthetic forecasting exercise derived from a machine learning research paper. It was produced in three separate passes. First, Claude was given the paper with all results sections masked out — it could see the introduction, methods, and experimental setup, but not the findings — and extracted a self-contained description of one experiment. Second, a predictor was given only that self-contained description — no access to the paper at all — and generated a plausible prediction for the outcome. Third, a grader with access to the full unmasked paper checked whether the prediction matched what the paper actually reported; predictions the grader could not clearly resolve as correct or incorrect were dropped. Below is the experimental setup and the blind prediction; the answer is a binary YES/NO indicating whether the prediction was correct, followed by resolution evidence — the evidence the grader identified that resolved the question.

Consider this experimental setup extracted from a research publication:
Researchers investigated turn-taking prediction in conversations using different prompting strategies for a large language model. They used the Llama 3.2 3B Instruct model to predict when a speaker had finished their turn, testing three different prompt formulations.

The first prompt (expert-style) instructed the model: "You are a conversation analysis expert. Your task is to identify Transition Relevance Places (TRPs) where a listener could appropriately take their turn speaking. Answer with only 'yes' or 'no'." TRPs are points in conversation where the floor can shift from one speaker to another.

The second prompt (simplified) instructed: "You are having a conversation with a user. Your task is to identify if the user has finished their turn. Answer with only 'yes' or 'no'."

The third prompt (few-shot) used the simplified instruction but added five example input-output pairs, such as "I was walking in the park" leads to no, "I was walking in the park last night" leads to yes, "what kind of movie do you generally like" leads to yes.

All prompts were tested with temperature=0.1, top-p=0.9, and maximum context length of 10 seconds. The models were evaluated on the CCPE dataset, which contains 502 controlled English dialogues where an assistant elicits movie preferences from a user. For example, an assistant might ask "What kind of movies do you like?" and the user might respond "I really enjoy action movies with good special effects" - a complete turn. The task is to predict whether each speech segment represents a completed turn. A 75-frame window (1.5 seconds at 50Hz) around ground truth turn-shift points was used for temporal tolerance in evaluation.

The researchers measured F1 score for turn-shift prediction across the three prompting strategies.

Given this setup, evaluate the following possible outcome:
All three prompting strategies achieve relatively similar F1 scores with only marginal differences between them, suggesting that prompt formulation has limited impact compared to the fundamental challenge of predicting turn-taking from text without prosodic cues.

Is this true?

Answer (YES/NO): NO